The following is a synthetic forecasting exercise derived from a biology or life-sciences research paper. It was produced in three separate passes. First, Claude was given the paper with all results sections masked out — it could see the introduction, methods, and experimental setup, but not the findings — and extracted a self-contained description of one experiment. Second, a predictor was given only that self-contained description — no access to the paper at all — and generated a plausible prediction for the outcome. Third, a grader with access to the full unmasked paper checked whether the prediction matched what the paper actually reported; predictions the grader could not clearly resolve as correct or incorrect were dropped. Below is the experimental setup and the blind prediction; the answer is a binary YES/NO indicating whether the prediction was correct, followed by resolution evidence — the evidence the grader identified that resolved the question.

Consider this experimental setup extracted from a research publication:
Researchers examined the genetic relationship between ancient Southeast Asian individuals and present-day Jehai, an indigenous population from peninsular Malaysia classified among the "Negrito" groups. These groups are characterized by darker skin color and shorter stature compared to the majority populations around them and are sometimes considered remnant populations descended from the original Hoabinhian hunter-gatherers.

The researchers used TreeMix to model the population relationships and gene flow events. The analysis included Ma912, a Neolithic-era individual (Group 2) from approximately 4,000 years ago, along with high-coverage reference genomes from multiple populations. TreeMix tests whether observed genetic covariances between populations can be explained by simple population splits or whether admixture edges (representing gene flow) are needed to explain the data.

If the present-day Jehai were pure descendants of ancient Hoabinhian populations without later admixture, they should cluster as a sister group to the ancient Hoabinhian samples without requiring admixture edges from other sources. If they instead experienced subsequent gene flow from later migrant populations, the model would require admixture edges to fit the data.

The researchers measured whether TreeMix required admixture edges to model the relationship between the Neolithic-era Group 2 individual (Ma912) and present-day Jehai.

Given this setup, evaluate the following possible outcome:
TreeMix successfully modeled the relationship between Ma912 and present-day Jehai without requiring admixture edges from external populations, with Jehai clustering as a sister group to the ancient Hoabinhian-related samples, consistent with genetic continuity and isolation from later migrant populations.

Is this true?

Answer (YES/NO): NO